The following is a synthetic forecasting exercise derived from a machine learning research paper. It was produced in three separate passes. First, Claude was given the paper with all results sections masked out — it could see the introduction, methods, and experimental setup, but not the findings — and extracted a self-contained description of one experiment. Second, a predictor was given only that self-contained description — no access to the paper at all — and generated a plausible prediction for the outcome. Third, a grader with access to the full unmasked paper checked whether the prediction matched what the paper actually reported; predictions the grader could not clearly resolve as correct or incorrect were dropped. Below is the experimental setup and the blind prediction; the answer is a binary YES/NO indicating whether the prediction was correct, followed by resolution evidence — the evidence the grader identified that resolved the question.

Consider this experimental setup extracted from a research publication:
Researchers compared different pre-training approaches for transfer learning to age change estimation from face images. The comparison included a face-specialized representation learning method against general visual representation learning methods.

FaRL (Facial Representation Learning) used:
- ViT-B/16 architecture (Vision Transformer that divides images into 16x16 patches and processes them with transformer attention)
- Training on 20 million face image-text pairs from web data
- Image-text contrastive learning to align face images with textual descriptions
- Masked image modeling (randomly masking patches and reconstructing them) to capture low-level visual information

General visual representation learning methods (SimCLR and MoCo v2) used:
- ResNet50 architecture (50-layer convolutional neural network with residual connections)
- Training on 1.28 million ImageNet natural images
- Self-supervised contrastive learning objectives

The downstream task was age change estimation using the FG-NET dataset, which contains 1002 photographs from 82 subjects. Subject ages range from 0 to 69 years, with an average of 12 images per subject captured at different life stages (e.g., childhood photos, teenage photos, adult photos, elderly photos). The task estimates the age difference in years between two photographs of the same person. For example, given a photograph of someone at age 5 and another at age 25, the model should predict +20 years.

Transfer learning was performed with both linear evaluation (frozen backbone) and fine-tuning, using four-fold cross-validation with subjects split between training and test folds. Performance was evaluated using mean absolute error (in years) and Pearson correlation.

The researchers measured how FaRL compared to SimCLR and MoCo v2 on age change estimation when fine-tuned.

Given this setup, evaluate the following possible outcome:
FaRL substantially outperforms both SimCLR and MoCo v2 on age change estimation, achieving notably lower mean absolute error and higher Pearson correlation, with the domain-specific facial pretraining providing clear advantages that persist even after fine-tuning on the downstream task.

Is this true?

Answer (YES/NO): YES